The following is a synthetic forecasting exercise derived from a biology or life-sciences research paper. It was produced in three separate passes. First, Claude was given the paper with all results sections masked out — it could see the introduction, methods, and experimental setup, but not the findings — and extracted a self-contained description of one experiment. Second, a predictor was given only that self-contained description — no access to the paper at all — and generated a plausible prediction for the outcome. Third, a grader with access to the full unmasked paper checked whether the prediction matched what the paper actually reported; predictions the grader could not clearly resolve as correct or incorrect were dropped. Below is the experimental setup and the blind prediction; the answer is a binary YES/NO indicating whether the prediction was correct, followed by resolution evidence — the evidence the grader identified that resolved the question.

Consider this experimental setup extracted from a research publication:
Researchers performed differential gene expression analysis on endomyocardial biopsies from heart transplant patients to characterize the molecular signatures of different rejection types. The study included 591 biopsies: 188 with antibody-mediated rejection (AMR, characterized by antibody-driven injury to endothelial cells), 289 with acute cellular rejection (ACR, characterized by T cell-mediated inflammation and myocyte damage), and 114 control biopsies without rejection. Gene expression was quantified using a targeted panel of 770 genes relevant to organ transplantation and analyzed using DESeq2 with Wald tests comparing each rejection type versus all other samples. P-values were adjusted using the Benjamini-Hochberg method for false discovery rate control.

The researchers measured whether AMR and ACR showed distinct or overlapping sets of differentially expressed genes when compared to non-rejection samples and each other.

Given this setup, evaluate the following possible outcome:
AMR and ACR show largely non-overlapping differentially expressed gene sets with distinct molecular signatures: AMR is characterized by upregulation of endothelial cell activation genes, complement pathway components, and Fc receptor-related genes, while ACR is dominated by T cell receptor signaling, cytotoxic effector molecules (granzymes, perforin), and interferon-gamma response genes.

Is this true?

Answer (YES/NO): NO